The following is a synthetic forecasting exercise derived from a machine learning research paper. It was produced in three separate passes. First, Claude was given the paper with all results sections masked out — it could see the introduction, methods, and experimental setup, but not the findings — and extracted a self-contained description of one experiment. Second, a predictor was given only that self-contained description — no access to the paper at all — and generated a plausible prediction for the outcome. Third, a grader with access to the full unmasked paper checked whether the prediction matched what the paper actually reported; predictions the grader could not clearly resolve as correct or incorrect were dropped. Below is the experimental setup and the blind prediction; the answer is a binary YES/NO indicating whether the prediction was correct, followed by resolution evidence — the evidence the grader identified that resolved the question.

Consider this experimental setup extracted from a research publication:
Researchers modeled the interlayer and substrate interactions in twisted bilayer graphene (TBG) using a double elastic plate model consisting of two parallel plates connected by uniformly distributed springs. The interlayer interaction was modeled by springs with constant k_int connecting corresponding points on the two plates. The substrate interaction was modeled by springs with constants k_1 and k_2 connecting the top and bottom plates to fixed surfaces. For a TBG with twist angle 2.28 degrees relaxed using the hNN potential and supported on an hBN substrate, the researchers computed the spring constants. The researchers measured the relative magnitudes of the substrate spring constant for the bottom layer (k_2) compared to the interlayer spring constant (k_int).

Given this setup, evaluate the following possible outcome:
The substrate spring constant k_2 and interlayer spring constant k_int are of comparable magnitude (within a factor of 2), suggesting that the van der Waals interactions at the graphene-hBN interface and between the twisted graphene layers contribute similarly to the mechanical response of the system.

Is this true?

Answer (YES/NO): YES